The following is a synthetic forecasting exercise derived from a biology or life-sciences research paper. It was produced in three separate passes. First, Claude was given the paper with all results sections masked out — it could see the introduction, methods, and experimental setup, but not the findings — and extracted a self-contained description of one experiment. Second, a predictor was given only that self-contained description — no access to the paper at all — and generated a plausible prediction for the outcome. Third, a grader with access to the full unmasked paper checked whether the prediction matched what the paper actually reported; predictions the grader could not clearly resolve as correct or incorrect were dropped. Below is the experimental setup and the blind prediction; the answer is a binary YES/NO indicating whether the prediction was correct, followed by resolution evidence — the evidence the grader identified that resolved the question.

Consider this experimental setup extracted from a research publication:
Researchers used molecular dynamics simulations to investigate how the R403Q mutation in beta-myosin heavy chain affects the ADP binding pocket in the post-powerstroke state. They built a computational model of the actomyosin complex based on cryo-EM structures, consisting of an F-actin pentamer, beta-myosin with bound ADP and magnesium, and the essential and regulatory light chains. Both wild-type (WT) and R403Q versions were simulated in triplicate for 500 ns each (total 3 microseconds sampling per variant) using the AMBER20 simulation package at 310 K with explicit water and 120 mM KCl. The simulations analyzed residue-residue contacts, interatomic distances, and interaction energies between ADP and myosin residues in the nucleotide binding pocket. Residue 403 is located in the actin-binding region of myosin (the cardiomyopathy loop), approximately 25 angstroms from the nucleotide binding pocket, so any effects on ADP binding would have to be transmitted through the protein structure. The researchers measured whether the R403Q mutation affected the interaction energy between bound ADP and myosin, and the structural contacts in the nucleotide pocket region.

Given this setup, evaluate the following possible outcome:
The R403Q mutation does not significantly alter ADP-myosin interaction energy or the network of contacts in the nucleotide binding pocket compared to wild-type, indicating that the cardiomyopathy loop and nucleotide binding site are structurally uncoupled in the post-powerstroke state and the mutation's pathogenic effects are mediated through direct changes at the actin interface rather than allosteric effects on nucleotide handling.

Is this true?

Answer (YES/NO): YES